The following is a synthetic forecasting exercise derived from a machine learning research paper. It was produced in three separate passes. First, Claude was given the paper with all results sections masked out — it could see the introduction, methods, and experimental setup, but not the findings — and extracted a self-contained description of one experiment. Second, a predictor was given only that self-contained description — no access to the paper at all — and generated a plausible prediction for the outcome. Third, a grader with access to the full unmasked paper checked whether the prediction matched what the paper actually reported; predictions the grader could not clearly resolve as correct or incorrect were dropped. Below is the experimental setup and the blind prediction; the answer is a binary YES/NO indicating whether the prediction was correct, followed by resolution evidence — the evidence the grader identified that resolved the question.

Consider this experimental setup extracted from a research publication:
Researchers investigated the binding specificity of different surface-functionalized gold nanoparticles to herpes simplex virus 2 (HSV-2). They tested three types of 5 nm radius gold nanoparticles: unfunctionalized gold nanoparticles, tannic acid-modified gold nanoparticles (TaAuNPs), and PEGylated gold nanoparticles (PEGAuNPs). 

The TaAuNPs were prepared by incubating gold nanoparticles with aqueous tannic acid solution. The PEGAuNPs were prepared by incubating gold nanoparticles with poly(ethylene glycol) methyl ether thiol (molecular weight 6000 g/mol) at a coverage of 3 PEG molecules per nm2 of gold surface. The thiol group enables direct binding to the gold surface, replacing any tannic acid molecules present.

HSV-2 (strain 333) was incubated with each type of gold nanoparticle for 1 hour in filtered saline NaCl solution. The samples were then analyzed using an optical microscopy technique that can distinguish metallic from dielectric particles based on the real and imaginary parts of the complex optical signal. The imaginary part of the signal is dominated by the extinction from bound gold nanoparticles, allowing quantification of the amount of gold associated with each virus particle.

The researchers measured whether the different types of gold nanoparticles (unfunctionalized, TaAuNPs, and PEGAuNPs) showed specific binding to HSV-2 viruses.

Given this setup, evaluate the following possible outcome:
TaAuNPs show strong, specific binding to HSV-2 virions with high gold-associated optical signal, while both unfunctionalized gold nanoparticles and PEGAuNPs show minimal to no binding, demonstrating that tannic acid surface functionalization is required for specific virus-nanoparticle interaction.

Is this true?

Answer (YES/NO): NO